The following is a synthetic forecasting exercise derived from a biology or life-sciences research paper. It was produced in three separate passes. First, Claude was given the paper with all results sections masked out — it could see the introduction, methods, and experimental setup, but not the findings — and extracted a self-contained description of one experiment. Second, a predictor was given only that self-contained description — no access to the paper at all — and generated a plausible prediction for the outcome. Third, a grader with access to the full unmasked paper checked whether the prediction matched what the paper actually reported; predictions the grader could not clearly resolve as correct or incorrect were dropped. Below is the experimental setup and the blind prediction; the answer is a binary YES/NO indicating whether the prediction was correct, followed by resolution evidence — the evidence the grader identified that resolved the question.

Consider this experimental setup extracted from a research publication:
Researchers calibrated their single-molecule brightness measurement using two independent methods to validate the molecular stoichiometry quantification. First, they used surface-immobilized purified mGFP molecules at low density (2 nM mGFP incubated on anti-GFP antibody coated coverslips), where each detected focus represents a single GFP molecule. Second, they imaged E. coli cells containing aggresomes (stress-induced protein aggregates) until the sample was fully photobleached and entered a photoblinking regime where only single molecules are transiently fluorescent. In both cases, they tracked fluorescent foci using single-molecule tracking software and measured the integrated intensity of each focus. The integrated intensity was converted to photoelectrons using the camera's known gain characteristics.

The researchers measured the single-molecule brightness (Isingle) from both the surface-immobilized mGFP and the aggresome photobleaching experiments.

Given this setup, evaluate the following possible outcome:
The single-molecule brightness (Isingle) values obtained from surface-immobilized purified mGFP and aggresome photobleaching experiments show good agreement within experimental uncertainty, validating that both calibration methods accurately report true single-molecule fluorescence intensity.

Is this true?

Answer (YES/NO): YES